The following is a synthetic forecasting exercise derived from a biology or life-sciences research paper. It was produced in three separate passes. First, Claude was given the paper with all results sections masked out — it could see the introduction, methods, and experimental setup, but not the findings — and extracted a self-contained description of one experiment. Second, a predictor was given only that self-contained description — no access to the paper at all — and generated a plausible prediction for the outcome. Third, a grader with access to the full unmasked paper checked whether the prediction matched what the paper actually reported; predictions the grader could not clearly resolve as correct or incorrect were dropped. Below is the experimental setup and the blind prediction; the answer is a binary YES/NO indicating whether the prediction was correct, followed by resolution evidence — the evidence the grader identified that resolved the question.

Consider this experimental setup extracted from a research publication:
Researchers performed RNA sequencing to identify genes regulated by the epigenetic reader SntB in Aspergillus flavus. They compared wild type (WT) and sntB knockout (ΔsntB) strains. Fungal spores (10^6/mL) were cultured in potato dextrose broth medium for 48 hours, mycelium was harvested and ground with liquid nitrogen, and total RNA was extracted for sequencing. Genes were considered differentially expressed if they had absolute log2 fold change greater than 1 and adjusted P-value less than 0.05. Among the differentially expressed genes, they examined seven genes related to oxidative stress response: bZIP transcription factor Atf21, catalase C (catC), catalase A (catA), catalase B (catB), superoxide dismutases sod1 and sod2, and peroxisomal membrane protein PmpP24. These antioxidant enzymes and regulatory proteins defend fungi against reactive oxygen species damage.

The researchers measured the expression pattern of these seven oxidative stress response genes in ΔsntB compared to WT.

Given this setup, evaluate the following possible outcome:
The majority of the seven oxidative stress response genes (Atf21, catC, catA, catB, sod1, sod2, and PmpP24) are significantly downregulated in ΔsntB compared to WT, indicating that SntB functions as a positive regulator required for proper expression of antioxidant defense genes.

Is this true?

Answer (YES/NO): NO